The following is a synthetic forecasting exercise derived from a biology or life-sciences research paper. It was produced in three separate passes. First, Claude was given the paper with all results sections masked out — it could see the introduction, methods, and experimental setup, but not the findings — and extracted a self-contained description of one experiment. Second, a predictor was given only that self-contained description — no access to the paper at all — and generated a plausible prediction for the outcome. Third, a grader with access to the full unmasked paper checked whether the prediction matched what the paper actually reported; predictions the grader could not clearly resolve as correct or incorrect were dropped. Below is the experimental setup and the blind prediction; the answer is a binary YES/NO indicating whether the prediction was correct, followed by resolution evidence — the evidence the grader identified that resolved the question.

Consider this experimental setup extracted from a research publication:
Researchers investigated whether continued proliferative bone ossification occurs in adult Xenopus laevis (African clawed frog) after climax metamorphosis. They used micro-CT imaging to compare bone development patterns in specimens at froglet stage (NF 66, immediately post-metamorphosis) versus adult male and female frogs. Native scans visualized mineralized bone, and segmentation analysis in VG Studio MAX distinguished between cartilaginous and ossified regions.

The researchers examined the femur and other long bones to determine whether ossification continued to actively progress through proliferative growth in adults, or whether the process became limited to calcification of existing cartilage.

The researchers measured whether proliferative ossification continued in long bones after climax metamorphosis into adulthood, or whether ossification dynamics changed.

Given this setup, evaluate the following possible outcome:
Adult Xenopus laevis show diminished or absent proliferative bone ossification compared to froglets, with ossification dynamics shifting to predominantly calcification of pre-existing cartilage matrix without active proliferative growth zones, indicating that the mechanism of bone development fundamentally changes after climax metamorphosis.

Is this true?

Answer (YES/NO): YES